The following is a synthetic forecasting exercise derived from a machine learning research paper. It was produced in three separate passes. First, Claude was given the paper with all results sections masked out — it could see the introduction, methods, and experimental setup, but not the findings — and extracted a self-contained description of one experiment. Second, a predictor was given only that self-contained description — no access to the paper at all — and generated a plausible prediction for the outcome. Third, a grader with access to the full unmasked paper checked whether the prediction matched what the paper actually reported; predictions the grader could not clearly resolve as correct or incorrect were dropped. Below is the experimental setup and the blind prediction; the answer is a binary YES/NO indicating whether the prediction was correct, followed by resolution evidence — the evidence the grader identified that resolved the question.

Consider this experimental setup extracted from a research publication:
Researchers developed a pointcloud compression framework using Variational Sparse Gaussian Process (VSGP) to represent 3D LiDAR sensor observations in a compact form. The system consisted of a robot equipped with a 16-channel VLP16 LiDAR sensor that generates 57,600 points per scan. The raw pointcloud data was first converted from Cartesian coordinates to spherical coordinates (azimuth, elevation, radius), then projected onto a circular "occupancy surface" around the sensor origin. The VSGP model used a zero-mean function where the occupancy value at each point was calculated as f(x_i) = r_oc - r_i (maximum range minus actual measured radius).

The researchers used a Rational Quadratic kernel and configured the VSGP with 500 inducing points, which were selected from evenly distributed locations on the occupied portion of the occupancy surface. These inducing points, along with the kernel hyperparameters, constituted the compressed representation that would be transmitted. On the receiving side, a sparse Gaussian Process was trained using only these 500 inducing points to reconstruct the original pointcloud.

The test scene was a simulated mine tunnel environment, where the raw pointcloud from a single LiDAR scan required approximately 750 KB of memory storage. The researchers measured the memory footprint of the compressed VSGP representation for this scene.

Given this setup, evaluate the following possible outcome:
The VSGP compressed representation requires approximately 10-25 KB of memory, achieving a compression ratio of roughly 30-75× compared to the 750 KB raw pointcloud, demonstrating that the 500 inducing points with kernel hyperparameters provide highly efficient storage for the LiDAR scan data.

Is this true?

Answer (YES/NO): NO